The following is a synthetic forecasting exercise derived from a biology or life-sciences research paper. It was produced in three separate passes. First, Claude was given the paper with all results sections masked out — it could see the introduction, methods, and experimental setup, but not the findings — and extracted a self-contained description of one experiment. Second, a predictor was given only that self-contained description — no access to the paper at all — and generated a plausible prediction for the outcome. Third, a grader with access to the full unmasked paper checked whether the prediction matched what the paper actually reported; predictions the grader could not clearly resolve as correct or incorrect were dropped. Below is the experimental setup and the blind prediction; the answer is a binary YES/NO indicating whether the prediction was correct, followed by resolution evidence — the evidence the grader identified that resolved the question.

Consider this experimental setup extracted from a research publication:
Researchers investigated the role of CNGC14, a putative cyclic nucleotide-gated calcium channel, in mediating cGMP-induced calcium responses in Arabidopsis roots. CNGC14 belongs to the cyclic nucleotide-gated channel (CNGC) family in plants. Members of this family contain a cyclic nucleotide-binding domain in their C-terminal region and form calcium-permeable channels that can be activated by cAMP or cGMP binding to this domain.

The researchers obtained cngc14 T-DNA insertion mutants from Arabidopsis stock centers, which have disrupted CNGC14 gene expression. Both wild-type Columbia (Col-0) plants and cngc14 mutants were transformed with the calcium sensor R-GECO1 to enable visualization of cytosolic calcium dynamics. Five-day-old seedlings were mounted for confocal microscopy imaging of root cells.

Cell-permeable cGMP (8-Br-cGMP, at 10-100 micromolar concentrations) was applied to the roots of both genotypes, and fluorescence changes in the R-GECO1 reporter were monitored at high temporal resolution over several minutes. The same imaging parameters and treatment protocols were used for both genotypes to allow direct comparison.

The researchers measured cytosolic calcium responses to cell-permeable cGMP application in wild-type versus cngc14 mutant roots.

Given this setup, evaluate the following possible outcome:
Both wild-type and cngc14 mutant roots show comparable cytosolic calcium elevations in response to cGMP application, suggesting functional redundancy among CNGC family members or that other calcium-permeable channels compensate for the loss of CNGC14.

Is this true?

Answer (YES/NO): NO